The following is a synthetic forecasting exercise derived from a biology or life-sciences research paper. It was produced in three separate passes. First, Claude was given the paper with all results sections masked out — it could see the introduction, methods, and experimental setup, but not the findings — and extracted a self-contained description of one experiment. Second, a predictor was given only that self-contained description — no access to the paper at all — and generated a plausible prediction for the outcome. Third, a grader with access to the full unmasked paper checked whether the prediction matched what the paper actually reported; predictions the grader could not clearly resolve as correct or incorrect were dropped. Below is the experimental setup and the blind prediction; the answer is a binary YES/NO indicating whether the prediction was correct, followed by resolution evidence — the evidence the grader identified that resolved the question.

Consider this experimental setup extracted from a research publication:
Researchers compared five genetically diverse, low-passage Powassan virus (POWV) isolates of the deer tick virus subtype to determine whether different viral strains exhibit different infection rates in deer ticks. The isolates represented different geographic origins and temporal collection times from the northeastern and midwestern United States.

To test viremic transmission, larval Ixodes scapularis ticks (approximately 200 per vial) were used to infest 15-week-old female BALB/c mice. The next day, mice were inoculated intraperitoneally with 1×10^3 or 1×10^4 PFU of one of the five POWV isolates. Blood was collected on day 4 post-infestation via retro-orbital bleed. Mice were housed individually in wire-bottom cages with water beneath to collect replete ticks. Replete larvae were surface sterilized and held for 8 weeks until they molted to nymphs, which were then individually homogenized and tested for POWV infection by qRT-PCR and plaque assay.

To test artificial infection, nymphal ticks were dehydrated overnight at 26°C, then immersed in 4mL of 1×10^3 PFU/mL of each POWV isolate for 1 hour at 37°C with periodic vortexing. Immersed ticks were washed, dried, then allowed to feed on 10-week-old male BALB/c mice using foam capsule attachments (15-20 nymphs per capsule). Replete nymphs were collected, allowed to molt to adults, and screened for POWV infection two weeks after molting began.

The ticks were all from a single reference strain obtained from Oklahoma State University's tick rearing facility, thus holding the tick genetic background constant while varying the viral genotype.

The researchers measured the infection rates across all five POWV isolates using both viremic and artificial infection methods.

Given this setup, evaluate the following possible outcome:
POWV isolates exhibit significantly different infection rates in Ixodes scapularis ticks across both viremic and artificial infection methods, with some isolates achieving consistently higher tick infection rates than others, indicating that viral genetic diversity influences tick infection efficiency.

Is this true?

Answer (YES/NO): NO